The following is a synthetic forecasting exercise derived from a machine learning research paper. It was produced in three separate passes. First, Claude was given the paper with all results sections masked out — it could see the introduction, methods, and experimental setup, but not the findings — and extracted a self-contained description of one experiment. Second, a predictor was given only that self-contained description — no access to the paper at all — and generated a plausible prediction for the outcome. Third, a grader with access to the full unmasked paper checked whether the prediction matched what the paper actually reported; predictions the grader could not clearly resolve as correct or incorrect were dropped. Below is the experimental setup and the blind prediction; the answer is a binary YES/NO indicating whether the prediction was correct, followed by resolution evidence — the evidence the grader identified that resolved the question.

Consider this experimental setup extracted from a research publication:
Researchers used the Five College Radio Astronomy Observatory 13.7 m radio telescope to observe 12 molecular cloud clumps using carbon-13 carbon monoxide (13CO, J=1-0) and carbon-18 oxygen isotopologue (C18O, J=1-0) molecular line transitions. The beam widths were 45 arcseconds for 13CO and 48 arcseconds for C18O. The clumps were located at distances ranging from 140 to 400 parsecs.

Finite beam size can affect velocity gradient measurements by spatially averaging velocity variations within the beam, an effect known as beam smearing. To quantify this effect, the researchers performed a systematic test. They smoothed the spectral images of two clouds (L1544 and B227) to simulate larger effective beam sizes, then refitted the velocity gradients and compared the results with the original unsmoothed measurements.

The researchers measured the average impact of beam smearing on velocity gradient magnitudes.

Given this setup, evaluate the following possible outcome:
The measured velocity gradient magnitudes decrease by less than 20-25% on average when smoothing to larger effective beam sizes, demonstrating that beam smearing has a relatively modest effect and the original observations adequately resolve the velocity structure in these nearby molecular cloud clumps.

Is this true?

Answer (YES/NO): YES